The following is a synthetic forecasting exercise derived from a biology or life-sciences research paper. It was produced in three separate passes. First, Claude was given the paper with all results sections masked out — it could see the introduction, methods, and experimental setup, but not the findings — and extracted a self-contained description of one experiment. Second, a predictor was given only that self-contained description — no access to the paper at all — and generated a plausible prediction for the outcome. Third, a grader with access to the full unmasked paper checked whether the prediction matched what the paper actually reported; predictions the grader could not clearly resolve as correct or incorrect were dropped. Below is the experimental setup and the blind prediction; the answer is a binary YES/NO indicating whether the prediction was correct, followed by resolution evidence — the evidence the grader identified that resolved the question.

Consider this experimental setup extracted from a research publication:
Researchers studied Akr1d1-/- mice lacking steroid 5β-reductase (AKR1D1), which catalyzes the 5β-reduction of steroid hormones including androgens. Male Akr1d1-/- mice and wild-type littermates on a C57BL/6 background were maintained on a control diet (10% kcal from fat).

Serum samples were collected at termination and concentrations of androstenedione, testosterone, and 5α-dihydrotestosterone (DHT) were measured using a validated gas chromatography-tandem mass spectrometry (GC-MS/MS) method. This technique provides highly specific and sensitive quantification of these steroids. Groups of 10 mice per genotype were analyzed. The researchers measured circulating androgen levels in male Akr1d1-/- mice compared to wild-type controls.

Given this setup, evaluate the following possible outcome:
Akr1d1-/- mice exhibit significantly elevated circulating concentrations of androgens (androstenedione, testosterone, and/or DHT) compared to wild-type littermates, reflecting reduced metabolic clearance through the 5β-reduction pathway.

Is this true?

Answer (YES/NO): NO